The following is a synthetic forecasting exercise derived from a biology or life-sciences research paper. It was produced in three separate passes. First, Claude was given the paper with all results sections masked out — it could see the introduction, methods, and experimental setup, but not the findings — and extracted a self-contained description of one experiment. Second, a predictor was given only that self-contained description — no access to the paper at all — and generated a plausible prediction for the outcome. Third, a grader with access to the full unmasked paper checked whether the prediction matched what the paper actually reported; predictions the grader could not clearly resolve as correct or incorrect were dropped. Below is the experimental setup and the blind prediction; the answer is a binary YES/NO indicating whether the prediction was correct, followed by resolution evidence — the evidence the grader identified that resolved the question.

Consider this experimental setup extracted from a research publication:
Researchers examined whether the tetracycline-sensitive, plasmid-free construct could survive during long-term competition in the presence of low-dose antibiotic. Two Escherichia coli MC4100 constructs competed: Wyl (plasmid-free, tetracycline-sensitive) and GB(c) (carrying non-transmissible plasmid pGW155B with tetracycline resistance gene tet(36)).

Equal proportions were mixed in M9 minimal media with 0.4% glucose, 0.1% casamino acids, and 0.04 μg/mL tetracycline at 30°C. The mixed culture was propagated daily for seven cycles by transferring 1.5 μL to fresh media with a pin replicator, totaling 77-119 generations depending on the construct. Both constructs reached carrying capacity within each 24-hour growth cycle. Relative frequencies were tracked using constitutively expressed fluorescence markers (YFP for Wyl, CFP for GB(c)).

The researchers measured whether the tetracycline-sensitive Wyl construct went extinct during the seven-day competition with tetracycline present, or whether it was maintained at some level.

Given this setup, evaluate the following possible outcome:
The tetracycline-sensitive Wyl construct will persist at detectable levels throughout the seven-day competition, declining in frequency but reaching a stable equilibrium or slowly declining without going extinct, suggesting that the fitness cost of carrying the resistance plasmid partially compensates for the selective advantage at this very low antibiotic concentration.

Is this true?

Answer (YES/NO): YES